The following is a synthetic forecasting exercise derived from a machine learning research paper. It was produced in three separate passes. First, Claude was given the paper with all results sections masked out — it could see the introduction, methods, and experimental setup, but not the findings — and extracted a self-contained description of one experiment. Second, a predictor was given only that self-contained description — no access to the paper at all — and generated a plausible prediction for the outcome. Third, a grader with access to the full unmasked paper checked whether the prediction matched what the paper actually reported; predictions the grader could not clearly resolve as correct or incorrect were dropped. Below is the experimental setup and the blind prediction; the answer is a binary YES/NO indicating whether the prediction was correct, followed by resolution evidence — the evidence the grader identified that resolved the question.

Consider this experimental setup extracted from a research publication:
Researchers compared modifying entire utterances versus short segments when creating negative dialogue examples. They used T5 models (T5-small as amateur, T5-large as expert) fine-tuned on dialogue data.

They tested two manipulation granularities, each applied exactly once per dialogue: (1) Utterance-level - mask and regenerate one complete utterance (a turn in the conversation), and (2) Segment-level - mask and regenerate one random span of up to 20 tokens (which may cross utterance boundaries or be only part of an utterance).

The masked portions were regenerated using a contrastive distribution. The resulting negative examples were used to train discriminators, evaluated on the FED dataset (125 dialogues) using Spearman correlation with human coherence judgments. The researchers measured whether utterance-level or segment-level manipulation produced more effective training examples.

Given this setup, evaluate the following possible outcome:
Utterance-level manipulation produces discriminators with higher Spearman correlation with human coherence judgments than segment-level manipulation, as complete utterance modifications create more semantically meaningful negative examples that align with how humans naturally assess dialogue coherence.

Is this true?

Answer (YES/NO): YES